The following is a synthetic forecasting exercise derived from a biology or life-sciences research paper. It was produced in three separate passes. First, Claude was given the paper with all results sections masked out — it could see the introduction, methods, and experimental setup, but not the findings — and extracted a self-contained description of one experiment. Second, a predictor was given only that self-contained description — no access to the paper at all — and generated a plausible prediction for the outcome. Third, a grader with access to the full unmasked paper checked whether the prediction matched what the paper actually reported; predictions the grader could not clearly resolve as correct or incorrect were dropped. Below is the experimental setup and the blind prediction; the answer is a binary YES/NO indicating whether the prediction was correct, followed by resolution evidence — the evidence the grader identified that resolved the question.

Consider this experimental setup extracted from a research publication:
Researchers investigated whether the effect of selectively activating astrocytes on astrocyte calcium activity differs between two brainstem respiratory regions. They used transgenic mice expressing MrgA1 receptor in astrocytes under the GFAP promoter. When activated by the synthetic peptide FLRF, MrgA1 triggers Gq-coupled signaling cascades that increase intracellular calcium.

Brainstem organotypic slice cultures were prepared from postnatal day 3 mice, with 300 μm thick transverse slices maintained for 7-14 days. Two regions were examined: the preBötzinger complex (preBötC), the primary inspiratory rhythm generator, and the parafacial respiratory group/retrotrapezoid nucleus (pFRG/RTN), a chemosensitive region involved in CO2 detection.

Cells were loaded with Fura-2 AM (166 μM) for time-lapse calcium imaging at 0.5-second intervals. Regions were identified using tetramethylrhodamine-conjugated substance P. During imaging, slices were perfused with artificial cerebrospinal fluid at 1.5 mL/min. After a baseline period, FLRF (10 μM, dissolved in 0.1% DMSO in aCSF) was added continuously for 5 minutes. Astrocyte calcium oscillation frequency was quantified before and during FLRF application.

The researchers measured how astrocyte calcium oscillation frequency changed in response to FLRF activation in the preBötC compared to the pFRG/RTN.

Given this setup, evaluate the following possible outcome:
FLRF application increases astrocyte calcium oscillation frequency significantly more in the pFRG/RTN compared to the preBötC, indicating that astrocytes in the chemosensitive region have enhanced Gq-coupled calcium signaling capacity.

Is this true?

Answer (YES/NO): NO